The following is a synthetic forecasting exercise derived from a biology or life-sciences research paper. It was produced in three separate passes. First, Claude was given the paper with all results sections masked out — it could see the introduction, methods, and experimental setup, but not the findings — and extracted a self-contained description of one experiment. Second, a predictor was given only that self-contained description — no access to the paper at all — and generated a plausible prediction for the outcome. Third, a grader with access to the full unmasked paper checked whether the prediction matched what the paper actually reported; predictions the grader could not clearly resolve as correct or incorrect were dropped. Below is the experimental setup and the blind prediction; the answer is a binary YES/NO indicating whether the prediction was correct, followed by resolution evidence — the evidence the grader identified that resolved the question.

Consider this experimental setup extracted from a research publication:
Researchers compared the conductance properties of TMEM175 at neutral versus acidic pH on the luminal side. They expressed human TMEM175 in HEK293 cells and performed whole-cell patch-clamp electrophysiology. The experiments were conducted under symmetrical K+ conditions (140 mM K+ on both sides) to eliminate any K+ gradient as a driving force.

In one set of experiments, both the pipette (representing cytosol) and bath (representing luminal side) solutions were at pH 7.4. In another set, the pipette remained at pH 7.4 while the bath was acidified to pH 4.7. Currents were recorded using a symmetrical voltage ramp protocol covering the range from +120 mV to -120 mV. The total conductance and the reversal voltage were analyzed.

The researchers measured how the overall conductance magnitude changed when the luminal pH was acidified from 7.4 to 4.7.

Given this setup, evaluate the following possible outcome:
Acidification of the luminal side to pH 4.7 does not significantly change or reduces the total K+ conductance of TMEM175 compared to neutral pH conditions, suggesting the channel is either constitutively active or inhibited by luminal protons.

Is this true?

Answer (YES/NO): NO